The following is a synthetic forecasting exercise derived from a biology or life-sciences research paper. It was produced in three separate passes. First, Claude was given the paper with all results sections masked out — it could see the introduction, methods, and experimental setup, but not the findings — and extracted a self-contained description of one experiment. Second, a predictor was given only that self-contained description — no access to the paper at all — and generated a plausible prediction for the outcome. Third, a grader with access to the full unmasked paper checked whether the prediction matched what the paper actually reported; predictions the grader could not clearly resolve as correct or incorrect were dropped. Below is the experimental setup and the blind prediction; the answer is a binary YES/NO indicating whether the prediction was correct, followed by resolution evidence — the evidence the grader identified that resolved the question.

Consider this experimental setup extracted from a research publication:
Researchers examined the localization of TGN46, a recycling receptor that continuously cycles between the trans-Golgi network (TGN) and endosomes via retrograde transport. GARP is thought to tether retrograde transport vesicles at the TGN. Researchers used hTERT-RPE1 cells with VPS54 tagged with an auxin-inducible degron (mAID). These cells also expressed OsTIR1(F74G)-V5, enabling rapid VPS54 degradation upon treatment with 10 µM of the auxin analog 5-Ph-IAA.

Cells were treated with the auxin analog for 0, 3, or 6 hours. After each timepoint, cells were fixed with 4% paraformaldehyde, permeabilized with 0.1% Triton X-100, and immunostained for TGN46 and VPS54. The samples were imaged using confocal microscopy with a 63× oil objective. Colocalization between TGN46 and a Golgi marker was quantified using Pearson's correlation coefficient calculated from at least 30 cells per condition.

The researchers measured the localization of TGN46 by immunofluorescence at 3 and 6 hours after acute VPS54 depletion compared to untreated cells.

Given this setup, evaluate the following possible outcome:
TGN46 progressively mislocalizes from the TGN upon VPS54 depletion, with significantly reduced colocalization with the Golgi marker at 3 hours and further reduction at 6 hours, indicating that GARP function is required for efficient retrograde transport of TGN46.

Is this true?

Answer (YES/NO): YES